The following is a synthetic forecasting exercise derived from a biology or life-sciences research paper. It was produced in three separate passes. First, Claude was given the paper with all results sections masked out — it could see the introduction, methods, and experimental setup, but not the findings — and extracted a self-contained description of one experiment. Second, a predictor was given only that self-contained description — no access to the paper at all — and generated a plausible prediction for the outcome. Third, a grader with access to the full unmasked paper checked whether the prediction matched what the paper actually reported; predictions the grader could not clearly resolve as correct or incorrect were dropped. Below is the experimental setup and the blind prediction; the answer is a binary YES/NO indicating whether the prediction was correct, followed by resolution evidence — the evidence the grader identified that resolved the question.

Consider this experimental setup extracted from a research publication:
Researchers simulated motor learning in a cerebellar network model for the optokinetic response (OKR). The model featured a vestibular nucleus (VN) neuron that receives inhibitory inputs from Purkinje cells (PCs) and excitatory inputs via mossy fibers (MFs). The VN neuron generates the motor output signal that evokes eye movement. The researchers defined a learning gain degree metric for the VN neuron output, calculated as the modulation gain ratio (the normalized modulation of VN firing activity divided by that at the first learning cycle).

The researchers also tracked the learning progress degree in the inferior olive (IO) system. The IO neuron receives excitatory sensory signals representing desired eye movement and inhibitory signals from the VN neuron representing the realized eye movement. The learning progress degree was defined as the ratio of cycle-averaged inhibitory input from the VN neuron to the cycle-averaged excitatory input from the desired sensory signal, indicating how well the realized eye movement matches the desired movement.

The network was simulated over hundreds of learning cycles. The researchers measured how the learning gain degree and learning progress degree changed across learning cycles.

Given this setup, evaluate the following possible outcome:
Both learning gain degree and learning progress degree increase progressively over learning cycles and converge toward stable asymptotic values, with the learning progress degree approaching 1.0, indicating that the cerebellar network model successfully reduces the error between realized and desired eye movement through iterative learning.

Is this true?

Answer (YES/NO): YES